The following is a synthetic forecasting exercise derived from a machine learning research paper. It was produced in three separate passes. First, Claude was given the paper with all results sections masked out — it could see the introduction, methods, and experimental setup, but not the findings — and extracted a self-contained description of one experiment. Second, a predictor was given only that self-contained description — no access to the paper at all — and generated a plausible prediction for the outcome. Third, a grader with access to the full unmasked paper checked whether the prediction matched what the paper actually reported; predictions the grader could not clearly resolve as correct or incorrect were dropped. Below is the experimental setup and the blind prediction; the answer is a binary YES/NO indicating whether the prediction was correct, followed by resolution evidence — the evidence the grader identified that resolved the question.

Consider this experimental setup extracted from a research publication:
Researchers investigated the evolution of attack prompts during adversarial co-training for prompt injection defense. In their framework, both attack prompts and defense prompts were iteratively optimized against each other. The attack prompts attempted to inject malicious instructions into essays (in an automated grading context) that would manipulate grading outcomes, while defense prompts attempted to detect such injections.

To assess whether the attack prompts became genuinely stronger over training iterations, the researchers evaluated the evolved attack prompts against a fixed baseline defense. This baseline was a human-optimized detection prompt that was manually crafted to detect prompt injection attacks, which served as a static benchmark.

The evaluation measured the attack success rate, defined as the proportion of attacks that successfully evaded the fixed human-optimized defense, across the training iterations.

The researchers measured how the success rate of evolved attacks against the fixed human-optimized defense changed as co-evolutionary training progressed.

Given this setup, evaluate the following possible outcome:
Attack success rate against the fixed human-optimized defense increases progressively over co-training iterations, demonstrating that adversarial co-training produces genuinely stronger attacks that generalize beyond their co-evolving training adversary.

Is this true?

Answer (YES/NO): YES